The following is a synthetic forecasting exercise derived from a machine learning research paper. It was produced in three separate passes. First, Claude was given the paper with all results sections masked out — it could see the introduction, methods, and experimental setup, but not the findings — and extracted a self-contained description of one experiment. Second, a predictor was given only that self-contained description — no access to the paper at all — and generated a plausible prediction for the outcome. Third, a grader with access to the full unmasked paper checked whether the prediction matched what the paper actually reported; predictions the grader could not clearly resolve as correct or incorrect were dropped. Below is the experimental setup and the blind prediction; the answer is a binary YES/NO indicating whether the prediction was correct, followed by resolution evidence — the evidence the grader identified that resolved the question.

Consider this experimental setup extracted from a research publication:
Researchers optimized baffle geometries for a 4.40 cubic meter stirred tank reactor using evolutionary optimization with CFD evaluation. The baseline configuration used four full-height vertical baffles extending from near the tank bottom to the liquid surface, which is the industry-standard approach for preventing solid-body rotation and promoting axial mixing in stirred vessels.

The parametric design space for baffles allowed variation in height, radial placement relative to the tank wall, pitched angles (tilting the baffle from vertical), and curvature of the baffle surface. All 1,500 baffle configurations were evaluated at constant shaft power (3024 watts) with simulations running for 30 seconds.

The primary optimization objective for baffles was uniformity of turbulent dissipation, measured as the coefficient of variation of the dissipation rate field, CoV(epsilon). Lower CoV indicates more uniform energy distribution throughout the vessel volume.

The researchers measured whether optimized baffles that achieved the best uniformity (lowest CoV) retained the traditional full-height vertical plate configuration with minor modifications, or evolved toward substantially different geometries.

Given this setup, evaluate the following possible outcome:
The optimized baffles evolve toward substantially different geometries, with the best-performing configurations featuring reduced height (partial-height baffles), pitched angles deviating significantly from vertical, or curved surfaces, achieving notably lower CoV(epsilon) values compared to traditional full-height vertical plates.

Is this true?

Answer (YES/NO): YES